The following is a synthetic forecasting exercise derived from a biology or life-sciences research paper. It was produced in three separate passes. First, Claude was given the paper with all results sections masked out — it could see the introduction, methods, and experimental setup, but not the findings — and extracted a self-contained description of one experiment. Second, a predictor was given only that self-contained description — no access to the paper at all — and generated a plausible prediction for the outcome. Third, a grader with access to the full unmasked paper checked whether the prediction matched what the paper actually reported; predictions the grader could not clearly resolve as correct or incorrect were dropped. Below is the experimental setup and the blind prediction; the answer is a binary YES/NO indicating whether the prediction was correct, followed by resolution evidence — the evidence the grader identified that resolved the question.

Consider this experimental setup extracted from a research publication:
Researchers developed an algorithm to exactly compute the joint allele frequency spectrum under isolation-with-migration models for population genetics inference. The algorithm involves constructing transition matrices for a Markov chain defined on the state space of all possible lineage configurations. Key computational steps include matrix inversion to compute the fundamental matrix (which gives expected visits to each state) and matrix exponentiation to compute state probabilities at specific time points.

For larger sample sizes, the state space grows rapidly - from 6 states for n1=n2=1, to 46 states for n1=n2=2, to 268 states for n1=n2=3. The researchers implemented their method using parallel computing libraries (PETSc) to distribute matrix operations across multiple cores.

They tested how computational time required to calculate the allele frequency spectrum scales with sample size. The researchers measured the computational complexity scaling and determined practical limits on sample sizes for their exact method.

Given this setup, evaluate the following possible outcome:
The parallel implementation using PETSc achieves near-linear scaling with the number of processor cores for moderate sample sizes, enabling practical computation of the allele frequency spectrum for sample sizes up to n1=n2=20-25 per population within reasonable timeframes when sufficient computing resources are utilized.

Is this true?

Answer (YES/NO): NO